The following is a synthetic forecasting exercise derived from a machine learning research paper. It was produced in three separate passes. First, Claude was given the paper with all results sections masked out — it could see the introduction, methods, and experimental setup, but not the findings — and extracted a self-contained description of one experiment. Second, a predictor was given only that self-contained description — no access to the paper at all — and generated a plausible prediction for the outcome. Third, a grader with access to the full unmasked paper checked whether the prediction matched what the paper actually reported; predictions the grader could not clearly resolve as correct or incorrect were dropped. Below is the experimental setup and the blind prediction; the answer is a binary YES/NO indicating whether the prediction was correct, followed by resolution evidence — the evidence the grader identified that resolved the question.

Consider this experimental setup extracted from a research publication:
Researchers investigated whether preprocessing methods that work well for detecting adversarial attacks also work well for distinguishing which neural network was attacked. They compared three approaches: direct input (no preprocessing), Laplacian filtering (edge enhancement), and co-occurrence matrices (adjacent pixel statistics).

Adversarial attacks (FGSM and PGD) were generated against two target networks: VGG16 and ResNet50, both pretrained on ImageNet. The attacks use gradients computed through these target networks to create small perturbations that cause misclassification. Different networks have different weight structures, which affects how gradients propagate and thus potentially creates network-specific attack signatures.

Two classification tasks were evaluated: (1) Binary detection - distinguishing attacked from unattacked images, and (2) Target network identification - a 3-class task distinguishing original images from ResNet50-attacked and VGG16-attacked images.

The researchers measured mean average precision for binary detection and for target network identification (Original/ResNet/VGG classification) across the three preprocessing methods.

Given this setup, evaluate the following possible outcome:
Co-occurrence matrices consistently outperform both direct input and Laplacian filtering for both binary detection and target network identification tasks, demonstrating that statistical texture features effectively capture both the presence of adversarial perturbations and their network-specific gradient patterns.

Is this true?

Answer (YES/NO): NO